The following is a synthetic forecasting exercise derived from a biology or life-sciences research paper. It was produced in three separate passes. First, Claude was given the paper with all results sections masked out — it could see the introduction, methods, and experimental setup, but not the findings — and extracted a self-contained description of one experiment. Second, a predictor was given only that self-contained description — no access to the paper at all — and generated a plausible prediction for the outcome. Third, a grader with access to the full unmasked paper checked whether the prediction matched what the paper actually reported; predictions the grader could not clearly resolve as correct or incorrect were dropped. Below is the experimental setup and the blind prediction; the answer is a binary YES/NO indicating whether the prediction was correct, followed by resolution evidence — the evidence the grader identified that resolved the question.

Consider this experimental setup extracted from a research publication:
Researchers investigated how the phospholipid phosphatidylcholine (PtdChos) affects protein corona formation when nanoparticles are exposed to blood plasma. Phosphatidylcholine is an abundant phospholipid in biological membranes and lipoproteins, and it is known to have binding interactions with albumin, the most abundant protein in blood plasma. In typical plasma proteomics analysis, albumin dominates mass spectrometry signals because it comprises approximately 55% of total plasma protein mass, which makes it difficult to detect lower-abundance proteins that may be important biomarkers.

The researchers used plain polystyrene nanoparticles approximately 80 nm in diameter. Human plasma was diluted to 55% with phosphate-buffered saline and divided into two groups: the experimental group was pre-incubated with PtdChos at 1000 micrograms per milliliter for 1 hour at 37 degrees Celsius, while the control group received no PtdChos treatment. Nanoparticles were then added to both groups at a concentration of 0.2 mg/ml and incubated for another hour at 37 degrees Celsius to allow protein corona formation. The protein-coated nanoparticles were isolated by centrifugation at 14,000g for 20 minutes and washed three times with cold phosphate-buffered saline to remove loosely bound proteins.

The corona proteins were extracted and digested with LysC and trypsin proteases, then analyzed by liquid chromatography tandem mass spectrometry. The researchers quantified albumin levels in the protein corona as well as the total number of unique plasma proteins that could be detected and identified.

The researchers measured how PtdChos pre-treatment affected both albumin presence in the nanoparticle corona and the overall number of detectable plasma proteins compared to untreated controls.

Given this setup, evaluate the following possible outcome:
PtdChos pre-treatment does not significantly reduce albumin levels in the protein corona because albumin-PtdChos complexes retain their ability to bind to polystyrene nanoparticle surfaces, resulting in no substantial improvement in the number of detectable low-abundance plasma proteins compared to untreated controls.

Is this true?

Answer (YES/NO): NO